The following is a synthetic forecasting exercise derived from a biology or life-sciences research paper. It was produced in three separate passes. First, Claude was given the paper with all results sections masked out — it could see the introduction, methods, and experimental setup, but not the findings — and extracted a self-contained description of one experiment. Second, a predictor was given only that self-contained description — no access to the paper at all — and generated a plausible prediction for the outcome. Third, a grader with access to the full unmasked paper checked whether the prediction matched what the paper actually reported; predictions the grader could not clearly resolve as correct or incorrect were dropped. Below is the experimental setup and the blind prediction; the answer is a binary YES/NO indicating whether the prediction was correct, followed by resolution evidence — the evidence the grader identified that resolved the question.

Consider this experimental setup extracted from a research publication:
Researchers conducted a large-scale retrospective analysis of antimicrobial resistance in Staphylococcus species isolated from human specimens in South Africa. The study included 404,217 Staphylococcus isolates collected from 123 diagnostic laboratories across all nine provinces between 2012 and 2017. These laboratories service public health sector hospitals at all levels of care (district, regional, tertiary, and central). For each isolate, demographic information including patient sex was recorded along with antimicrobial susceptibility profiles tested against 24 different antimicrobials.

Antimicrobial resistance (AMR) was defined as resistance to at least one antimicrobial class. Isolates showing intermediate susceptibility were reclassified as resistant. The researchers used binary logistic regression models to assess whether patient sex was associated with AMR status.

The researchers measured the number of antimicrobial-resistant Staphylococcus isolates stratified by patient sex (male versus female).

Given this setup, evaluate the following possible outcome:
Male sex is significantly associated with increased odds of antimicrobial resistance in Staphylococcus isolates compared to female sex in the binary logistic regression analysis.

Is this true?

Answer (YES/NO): NO